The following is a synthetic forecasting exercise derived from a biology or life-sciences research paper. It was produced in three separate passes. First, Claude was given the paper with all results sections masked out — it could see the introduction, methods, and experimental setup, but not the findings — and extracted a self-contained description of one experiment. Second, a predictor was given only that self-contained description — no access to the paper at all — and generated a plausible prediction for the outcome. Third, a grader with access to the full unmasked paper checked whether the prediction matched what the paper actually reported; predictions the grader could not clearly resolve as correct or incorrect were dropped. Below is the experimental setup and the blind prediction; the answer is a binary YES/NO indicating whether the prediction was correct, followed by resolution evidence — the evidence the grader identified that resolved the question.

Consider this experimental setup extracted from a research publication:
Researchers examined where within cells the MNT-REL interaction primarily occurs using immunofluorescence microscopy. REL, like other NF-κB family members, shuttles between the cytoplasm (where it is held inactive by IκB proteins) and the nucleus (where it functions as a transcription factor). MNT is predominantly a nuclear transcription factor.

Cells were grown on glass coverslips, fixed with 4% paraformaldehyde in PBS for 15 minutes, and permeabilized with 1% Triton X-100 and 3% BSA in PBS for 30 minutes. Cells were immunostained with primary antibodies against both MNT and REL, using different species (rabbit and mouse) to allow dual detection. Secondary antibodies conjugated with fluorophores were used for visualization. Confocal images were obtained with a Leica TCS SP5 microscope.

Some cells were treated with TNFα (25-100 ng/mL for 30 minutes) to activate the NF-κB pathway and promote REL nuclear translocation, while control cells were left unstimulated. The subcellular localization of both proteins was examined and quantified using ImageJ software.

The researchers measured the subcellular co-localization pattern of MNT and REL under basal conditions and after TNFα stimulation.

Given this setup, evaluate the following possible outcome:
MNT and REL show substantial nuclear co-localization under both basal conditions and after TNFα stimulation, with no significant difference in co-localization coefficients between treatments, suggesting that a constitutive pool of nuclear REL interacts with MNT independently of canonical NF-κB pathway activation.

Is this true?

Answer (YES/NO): NO